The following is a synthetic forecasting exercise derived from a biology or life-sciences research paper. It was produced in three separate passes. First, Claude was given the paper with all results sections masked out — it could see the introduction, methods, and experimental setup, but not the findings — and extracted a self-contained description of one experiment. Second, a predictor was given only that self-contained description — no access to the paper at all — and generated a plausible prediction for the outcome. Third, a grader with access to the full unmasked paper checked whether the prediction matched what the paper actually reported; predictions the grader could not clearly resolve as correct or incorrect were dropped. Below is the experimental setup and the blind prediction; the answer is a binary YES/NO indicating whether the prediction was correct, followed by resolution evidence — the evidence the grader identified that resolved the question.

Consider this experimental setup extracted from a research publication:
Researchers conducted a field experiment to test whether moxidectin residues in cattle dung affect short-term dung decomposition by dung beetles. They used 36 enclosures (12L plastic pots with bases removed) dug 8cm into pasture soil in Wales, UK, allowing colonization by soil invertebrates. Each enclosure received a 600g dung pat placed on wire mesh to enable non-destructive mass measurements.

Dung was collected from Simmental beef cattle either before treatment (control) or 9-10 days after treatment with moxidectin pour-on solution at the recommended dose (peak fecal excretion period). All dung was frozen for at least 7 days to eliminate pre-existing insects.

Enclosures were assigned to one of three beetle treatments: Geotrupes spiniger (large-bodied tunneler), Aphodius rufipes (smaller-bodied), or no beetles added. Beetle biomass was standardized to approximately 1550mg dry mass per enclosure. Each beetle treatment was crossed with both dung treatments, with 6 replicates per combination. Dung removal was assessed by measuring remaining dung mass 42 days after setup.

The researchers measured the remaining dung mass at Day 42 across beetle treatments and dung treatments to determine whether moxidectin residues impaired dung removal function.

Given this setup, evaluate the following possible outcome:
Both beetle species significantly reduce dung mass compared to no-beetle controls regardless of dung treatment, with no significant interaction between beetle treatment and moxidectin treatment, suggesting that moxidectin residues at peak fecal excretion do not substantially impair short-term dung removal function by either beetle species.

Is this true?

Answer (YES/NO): YES